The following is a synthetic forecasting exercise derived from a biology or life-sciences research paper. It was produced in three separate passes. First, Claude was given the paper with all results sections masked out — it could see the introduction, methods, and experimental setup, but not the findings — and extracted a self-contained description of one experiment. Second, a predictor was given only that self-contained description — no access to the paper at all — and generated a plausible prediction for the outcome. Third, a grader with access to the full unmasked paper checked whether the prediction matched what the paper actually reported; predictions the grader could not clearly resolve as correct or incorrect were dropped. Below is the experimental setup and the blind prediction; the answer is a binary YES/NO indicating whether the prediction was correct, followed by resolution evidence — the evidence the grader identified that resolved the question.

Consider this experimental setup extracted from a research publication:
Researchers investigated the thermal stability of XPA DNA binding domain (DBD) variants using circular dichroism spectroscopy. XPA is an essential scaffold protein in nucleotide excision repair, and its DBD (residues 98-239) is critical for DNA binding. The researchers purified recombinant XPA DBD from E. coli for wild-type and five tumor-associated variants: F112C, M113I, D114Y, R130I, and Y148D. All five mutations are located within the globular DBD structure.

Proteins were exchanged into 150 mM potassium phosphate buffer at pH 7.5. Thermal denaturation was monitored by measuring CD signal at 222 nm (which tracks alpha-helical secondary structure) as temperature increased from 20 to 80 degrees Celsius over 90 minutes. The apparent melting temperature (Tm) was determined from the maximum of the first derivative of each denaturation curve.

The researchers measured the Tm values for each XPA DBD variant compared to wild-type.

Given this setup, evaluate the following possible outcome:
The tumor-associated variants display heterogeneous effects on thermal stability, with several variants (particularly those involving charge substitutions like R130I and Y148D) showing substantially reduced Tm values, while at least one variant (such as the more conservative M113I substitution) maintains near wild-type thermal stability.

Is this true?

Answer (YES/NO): NO